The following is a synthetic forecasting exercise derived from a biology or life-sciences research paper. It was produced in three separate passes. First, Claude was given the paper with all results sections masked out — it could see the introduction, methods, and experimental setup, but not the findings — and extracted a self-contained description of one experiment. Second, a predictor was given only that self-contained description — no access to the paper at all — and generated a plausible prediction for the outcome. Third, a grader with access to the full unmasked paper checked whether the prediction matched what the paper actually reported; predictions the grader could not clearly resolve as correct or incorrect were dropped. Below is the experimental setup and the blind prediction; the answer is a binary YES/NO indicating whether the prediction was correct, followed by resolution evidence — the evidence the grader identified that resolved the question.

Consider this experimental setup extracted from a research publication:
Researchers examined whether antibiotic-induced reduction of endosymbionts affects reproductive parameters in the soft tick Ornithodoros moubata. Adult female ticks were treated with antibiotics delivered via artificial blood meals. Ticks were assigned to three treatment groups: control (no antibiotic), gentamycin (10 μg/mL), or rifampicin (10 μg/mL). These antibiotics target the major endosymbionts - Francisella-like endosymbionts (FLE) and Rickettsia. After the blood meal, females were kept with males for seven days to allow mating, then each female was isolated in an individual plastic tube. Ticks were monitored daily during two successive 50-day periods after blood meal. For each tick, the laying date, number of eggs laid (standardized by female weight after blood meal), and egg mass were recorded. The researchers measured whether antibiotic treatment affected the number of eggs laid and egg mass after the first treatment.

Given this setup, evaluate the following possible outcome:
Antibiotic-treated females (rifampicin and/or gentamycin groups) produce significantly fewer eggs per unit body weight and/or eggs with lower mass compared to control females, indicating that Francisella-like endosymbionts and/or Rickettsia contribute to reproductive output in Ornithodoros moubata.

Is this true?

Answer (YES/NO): NO